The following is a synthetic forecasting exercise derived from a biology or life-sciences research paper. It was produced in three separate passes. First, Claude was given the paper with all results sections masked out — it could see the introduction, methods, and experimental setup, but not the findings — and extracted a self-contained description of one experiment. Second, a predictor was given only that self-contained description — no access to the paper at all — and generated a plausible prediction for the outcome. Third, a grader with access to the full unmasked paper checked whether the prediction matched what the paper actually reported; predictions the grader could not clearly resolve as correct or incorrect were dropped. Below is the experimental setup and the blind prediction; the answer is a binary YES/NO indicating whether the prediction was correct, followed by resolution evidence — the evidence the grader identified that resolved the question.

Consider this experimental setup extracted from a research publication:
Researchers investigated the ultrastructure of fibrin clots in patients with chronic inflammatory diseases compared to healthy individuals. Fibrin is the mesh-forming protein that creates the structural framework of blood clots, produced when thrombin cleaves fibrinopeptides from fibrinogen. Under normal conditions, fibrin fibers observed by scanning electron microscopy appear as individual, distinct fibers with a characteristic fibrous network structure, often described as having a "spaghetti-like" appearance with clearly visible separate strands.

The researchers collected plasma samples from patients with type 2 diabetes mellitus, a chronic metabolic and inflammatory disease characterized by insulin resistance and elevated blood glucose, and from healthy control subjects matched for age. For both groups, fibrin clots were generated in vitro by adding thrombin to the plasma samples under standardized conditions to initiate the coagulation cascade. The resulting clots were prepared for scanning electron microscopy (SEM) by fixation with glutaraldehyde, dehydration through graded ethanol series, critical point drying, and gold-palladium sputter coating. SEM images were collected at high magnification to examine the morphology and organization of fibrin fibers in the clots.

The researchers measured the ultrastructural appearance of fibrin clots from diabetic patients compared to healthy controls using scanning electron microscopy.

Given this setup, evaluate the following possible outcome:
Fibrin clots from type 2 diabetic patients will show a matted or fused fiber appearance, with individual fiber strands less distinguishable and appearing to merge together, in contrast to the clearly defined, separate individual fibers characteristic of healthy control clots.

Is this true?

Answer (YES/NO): YES